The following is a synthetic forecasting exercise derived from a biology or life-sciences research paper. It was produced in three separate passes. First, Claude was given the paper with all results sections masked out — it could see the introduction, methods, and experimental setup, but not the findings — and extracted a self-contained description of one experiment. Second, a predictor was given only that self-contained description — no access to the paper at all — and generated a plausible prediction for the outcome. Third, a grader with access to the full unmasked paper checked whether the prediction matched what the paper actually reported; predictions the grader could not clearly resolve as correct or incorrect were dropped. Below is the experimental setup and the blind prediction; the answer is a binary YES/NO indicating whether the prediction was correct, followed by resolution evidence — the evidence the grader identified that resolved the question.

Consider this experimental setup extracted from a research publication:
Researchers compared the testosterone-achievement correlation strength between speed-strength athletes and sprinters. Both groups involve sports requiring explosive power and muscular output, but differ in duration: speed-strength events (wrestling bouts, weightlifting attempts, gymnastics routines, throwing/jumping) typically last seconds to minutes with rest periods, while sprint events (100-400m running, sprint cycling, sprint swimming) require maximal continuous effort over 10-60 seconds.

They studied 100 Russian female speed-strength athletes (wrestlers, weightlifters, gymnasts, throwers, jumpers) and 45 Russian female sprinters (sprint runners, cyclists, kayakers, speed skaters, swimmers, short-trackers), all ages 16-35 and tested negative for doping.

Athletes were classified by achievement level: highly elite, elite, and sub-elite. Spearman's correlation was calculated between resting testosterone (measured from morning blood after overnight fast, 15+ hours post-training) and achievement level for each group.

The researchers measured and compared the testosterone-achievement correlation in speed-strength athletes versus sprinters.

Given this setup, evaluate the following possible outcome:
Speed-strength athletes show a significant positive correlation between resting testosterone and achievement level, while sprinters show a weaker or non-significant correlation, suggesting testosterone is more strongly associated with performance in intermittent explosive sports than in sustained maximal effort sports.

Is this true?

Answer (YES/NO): NO